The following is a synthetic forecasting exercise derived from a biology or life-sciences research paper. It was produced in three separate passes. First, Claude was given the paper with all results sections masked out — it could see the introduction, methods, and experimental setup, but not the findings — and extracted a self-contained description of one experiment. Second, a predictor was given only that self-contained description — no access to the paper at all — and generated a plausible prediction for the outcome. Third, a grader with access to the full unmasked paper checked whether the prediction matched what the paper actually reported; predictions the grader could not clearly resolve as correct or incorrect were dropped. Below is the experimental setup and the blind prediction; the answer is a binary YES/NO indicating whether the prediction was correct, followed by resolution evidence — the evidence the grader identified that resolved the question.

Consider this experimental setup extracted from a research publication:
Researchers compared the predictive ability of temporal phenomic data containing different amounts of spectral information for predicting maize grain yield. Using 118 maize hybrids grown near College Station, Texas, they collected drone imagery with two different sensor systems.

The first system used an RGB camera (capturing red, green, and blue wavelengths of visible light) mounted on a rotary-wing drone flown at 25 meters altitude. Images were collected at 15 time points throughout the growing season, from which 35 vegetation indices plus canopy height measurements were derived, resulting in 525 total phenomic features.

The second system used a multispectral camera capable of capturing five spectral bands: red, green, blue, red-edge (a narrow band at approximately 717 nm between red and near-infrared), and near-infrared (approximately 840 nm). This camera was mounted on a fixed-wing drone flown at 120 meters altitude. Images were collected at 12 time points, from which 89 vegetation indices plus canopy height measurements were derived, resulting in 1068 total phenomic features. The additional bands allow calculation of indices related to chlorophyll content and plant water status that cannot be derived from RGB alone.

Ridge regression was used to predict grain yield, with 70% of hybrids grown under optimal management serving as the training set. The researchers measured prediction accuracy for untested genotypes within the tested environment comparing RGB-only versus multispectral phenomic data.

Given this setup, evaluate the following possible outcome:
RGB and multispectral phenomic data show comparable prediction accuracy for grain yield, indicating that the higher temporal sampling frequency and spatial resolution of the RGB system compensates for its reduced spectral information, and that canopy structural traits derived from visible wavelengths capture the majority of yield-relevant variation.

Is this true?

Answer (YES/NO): NO